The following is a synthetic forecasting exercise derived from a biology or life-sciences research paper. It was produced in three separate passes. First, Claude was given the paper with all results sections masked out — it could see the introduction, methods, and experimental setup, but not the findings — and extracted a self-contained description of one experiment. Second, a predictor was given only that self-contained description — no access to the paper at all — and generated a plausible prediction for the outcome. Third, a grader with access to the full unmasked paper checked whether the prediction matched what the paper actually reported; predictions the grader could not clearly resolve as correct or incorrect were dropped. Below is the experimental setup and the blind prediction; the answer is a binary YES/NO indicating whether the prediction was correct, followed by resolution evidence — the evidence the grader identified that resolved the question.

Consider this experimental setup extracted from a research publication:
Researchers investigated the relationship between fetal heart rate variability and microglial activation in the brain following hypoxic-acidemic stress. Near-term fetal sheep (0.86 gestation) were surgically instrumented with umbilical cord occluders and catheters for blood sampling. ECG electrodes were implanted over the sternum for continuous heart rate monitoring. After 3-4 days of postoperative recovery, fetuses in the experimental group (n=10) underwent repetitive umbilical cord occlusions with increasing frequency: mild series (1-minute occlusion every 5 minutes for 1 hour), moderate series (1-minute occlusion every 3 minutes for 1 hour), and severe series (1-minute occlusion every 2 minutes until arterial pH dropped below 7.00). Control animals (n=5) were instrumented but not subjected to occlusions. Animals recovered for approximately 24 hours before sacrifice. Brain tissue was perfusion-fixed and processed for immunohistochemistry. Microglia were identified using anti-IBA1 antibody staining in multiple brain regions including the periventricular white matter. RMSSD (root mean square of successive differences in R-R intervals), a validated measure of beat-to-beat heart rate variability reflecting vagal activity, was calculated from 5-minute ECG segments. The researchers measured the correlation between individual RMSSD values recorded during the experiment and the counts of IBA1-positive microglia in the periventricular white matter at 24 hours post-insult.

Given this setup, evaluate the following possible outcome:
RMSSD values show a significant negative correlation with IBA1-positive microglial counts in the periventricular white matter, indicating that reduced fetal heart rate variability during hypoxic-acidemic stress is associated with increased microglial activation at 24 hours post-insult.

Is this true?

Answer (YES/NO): YES